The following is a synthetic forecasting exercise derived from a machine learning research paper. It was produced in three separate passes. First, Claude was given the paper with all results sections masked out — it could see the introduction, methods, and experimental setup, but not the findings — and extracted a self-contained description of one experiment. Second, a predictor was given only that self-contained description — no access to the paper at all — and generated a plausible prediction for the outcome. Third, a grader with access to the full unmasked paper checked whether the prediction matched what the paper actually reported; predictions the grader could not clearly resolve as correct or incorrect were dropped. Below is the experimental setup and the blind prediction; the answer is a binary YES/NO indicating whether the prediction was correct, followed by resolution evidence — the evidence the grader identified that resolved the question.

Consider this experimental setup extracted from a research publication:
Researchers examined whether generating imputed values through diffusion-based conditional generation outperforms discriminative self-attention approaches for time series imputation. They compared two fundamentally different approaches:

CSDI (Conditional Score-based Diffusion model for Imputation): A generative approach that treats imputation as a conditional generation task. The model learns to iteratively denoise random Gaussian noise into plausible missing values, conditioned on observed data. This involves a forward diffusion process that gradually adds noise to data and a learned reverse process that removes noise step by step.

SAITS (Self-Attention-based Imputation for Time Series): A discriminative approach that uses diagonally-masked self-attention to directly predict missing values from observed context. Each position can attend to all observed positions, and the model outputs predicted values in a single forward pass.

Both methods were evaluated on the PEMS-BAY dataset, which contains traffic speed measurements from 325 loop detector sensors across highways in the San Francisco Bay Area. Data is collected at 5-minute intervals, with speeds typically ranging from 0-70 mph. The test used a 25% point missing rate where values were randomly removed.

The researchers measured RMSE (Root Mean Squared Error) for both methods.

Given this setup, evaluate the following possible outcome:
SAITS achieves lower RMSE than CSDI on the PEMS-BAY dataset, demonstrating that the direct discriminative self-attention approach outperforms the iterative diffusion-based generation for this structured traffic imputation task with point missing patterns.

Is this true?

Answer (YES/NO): NO